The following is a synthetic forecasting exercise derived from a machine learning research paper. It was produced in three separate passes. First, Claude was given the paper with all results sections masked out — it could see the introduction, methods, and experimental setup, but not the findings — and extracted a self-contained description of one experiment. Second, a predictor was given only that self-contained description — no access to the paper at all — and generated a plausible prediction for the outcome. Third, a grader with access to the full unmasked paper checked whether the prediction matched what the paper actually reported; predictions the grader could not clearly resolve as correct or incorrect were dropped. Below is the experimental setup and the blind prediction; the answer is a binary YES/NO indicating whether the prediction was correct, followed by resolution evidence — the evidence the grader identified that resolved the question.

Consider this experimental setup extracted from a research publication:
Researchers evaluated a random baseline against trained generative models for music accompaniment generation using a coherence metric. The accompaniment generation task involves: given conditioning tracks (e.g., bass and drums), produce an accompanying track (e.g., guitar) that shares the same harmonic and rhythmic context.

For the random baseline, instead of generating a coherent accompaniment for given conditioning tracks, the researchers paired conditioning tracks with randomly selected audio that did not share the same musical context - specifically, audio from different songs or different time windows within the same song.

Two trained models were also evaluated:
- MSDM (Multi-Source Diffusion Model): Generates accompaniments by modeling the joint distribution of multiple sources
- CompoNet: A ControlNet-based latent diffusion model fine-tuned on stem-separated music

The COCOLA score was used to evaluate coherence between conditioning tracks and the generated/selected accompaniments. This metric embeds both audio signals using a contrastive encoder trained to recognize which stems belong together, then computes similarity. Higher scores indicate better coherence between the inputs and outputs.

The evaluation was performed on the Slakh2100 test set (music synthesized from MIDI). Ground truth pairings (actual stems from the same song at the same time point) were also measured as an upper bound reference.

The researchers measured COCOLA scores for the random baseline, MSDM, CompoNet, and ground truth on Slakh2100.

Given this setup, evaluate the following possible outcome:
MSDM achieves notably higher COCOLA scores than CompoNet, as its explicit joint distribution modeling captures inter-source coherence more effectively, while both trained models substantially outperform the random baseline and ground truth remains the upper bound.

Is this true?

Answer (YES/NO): NO